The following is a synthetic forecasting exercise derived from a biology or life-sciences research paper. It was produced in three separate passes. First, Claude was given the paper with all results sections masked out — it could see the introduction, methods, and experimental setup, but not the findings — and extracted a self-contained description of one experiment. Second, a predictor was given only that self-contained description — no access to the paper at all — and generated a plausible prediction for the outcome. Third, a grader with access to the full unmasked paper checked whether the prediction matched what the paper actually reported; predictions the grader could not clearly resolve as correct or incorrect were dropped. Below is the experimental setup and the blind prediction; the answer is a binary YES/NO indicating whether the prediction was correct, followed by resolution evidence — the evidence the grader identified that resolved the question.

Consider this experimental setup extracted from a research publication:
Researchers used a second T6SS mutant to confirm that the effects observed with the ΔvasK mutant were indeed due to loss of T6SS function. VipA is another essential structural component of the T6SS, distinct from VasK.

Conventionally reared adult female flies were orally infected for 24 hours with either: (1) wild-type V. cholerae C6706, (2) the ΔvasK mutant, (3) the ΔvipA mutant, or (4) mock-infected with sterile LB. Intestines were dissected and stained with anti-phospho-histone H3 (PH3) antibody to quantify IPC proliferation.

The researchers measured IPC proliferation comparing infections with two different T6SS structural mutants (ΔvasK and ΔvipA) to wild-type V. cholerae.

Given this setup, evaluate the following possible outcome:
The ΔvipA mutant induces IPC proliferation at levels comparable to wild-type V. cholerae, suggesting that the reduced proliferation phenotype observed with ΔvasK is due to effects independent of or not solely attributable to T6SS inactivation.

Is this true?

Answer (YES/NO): NO